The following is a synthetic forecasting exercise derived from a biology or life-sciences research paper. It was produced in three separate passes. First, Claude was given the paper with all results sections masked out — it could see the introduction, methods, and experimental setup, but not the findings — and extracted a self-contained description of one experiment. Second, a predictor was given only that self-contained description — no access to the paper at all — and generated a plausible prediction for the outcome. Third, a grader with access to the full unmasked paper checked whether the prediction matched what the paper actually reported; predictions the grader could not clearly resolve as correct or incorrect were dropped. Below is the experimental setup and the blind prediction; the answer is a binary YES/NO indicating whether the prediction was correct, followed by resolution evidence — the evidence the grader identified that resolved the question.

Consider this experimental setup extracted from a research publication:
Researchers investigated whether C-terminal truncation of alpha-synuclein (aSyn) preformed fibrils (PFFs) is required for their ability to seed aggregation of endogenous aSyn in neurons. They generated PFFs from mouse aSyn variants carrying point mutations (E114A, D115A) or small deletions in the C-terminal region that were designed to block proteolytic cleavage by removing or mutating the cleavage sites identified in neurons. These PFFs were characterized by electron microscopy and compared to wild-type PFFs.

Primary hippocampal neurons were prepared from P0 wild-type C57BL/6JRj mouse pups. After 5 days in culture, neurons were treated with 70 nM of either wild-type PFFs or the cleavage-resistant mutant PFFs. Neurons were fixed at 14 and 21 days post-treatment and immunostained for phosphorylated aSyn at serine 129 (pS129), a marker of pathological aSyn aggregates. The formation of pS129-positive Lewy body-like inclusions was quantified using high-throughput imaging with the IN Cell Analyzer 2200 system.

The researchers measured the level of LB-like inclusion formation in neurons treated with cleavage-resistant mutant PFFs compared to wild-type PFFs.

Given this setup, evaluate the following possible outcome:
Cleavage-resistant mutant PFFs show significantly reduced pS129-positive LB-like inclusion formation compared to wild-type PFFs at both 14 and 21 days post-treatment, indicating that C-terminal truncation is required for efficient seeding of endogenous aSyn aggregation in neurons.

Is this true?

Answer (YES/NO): NO